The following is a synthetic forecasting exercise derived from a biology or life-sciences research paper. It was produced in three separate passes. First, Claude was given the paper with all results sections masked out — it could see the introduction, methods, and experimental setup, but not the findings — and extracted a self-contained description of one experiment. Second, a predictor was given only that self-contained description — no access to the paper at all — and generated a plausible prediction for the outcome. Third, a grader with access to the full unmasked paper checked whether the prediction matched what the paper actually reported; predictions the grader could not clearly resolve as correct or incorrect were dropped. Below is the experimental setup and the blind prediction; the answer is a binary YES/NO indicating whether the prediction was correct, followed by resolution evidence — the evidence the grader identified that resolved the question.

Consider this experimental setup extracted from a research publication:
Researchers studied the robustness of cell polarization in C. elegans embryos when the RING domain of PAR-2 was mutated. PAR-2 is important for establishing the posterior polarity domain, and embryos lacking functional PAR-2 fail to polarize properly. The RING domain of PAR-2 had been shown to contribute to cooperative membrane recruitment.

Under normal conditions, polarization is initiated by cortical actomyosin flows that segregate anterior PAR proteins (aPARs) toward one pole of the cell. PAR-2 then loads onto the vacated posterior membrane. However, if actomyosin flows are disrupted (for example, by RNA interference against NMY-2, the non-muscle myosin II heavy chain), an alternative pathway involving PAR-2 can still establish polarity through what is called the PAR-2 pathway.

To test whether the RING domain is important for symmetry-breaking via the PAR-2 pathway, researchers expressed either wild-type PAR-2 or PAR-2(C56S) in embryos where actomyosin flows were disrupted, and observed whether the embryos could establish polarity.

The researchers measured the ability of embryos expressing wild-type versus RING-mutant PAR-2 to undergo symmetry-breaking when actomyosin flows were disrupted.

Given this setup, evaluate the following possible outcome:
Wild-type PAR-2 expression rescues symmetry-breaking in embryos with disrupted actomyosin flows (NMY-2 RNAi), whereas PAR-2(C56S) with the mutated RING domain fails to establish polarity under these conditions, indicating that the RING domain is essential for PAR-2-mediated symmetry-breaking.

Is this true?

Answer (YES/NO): YES